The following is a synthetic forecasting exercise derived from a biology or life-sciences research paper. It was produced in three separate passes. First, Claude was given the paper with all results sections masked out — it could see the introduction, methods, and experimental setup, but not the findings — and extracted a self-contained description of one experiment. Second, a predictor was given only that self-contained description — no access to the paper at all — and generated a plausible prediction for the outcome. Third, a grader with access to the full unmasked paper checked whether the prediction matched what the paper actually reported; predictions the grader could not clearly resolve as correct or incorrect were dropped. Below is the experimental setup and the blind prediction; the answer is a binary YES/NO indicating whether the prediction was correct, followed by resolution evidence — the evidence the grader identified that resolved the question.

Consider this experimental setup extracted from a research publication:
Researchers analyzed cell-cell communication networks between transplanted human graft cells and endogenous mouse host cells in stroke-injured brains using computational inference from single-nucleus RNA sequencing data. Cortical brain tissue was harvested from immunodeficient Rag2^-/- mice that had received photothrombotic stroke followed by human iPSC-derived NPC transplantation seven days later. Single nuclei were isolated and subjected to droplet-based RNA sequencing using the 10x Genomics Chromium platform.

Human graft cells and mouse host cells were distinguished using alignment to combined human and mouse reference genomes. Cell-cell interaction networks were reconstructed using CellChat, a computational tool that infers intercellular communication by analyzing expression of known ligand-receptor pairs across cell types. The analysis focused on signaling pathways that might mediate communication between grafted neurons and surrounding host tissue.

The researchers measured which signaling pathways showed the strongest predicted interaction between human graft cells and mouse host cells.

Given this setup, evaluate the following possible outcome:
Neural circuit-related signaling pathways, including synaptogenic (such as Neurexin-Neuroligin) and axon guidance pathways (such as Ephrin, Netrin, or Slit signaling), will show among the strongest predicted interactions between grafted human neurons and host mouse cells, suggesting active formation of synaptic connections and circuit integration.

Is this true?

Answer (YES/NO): YES